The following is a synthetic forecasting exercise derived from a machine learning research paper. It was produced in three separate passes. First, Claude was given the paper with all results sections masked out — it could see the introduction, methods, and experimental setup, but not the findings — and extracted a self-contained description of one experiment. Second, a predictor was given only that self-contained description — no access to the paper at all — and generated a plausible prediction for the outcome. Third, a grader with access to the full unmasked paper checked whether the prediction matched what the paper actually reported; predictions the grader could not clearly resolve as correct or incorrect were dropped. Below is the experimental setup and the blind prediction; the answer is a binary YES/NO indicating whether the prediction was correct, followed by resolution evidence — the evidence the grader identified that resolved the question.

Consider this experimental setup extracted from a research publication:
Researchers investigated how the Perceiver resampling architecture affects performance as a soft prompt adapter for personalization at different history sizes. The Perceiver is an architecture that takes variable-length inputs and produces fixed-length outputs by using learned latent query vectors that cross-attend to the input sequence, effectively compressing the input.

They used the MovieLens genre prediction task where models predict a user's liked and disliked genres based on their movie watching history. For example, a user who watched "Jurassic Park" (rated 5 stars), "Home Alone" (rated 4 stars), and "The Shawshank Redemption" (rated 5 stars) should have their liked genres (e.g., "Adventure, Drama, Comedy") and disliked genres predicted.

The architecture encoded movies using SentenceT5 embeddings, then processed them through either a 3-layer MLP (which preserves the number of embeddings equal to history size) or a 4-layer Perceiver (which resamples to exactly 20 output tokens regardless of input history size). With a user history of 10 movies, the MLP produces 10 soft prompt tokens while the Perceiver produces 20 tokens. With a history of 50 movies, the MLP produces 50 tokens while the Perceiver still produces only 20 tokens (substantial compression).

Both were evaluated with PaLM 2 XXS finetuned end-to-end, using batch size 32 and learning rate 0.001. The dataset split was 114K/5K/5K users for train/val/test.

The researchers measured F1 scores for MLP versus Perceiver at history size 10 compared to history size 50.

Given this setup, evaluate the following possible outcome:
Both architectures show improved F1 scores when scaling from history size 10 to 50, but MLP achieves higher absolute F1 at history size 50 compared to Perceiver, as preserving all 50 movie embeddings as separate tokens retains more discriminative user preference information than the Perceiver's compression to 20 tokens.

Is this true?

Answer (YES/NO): YES